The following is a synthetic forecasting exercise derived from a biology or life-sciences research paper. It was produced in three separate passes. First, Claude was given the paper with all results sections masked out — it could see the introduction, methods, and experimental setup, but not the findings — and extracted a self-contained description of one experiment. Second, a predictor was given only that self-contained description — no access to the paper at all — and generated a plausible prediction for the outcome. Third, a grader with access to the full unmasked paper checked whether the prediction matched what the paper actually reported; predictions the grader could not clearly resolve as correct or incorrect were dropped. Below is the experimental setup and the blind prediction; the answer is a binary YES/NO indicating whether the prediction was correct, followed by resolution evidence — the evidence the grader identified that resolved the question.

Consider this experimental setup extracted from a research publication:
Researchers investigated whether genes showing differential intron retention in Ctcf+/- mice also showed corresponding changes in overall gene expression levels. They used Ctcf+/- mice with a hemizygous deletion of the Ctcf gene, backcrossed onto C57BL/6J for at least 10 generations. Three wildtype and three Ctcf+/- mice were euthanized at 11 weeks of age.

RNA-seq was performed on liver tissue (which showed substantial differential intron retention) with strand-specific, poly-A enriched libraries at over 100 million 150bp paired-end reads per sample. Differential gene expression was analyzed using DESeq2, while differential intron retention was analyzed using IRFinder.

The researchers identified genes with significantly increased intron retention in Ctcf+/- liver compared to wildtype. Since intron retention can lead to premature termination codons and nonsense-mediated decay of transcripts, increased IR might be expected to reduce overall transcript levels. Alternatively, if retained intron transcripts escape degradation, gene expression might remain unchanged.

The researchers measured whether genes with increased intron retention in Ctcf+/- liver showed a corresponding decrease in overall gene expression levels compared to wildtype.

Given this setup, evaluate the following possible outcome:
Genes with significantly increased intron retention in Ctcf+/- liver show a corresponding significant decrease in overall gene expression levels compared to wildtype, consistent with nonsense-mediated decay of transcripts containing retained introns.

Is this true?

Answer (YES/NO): NO